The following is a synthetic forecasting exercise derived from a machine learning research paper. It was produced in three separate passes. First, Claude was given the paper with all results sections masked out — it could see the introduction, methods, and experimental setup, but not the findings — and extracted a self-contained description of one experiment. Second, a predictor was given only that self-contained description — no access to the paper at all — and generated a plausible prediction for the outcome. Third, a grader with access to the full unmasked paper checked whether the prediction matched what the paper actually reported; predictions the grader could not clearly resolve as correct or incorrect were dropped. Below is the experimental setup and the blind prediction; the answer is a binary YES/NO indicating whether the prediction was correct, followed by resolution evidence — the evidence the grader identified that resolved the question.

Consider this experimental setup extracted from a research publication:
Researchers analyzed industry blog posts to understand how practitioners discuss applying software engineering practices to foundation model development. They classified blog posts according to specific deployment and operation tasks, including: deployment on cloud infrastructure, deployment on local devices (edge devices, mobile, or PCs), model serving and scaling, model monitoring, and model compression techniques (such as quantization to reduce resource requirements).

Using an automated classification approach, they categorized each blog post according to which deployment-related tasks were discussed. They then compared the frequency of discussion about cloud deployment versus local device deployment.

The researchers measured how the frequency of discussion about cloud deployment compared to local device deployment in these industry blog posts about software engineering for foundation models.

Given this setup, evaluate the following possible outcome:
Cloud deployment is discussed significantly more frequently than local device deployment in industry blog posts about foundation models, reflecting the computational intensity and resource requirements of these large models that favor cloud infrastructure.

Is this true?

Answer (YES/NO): YES